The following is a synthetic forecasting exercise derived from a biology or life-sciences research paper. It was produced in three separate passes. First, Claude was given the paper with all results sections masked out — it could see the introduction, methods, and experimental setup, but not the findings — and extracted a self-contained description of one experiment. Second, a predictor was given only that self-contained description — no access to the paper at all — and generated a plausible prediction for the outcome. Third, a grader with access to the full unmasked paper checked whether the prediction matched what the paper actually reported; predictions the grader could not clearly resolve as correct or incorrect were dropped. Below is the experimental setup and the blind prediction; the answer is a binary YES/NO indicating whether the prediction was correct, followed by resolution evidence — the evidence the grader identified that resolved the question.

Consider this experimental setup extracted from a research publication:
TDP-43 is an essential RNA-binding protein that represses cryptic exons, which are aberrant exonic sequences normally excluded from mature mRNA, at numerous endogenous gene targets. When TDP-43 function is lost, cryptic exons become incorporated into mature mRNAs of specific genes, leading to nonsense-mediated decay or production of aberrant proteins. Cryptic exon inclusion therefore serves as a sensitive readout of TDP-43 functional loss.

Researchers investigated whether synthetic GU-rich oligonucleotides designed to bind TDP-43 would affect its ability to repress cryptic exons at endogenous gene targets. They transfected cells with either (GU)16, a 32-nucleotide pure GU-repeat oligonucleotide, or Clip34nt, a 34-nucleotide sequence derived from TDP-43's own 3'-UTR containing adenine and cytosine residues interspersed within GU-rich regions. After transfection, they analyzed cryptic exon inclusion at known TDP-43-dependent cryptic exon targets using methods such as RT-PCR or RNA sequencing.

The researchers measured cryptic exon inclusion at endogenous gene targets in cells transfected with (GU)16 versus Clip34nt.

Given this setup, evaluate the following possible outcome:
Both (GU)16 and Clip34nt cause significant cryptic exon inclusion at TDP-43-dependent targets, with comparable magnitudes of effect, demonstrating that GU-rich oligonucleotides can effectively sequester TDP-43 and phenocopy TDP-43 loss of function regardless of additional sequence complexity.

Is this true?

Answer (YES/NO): NO